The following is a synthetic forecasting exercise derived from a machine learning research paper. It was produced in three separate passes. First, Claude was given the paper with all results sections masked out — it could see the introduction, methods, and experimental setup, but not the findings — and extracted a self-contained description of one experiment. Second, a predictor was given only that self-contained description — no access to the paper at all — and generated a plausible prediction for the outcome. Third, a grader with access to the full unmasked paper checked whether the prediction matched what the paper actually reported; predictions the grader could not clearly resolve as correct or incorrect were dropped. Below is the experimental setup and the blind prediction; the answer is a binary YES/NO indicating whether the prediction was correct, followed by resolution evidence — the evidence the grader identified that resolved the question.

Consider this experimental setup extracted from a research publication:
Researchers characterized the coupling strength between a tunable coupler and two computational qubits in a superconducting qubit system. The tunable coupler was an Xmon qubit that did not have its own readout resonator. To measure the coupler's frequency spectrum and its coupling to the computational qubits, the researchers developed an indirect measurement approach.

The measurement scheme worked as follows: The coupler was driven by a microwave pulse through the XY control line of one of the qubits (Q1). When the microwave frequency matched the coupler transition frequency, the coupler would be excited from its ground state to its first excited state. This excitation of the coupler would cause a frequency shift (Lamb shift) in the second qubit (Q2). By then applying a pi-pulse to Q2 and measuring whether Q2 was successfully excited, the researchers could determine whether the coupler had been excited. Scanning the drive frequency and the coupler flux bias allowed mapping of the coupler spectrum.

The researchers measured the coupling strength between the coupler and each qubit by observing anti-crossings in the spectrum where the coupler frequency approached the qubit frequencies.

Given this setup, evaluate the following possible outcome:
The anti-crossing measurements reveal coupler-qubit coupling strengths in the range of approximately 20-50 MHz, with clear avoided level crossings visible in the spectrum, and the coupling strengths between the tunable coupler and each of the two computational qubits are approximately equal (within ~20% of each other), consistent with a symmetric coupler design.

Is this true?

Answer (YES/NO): NO